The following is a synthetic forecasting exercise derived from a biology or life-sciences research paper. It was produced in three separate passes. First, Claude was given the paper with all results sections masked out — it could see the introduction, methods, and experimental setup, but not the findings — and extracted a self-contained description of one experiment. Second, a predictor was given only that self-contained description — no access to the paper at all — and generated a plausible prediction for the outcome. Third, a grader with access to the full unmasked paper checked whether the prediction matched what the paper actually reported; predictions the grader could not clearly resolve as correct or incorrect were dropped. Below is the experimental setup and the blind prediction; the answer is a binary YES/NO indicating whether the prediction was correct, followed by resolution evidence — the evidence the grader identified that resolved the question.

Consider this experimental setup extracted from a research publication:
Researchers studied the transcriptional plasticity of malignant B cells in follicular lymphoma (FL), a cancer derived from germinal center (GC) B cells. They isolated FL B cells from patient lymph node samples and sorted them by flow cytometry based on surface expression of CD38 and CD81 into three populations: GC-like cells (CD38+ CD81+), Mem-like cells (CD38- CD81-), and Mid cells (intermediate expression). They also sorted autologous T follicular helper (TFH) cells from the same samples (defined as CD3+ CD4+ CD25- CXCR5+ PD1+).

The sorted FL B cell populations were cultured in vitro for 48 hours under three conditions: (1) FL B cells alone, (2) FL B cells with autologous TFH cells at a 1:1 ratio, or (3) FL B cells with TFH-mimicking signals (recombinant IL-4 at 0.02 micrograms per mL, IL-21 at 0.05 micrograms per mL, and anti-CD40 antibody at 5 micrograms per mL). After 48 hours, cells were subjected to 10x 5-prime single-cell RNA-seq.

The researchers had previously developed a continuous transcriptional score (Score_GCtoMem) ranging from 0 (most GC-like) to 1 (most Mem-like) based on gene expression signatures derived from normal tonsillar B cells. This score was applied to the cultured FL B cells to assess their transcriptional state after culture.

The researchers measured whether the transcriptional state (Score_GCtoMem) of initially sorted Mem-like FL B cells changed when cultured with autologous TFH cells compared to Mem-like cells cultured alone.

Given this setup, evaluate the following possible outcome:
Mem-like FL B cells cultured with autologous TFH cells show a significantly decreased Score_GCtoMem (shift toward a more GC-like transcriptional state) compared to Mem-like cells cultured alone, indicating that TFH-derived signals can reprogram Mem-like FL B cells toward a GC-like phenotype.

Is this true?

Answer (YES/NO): YES